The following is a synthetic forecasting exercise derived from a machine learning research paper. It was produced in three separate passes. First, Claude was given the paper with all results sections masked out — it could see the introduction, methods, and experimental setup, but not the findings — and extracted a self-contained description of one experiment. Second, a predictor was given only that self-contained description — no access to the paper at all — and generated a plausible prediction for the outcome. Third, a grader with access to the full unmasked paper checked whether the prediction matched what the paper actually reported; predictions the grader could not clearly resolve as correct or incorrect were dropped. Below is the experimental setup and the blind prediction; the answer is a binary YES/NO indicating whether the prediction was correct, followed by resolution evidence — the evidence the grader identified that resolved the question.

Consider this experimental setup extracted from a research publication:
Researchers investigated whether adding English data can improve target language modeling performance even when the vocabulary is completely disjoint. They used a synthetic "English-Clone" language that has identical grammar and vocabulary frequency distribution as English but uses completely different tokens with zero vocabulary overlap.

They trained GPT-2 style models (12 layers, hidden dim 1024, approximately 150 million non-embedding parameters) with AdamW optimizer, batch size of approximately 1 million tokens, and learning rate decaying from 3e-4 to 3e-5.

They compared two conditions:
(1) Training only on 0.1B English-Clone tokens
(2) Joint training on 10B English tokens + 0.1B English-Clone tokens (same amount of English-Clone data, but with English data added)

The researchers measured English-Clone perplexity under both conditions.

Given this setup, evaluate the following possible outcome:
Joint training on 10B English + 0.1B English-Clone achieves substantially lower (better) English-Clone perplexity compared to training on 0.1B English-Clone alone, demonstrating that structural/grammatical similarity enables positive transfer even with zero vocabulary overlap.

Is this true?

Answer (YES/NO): YES